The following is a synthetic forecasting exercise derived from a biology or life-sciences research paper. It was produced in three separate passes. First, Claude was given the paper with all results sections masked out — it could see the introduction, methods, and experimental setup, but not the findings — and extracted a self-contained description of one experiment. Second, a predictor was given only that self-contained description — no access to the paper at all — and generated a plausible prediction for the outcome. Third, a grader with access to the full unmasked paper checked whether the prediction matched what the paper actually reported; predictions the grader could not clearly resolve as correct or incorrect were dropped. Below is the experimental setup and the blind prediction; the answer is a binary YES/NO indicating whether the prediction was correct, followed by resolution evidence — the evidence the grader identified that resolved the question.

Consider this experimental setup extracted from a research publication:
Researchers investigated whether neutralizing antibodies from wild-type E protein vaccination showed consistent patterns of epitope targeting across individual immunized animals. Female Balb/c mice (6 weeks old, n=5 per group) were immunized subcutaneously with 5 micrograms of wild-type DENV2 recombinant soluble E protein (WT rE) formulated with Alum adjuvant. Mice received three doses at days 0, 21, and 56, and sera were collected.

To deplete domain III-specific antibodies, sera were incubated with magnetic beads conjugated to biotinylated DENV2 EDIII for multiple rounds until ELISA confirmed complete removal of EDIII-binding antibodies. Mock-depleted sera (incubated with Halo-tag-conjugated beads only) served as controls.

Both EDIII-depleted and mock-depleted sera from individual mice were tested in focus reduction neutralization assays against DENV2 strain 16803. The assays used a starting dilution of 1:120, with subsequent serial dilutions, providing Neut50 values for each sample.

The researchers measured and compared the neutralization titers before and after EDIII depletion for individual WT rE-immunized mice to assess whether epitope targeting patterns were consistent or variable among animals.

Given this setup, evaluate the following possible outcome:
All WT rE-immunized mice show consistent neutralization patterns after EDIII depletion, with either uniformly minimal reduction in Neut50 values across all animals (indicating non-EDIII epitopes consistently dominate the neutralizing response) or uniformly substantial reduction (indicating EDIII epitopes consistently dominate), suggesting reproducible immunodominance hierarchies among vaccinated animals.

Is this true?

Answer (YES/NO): YES